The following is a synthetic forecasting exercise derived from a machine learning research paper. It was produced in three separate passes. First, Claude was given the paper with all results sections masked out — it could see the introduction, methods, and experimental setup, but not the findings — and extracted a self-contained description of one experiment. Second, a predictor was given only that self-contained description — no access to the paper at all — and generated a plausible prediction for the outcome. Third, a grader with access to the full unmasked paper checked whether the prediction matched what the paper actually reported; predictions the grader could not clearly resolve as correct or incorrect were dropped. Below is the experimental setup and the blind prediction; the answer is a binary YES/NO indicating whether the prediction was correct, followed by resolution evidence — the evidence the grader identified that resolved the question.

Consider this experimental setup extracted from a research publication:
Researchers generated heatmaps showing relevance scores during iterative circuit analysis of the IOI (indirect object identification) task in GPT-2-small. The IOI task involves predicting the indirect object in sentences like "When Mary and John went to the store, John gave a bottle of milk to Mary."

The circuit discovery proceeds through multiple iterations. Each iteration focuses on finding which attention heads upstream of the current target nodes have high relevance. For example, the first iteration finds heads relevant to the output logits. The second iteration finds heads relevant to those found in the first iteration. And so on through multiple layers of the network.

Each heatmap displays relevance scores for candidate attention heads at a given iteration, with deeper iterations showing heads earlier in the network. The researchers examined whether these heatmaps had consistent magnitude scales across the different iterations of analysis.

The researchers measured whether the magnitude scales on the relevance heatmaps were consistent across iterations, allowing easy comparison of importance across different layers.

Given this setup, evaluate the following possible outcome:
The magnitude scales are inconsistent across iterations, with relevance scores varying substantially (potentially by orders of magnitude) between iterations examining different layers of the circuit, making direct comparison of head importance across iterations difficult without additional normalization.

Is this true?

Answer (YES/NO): YES